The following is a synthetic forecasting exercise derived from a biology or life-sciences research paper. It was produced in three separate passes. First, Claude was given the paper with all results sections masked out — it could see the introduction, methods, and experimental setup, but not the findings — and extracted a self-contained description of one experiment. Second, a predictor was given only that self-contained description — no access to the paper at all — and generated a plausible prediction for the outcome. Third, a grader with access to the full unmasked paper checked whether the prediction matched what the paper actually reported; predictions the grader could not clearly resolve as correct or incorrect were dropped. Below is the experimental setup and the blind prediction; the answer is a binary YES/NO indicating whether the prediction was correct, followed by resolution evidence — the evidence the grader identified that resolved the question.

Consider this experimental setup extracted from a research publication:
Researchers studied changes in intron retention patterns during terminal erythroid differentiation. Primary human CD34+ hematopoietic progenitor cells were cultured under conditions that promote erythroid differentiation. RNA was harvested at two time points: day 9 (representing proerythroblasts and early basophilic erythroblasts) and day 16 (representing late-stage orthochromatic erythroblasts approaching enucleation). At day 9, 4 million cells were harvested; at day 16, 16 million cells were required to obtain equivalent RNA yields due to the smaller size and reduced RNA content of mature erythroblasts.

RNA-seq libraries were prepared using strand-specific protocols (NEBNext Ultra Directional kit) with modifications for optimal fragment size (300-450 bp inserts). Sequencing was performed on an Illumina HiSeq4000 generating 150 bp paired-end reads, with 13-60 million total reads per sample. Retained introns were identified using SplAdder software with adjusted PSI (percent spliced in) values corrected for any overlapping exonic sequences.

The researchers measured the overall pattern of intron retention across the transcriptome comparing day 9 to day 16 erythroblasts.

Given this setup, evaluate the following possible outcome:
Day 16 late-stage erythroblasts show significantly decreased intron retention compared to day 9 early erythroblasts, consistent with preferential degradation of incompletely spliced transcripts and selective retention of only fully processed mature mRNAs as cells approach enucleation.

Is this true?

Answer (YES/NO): NO